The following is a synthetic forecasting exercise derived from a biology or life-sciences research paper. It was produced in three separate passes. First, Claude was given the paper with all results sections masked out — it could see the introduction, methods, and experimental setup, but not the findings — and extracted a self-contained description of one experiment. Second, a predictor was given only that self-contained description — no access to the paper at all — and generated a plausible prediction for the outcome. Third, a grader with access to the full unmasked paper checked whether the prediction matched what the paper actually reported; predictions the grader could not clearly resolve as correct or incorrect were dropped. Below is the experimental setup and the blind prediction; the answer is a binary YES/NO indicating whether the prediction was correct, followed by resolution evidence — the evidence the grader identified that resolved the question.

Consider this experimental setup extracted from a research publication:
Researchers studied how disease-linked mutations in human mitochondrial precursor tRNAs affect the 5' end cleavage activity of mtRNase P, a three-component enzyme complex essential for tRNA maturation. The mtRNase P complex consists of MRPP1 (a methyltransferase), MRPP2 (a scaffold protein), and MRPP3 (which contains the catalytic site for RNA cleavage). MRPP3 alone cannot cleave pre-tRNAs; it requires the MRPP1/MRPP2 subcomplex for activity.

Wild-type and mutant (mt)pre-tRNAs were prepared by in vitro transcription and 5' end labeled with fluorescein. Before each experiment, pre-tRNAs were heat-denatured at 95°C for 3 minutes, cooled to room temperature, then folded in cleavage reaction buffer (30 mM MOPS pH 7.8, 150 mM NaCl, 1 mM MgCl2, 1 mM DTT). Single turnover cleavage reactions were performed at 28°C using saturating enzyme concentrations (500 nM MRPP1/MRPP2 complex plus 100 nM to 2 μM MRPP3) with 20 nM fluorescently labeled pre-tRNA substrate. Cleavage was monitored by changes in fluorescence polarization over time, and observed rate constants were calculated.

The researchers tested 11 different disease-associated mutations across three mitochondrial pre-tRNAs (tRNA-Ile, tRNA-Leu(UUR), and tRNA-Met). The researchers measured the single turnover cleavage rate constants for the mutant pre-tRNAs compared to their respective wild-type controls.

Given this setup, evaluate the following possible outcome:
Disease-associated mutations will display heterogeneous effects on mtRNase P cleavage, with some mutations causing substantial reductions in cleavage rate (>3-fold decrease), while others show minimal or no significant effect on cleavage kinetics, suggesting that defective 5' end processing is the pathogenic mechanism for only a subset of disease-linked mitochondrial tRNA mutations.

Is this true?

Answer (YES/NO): NO